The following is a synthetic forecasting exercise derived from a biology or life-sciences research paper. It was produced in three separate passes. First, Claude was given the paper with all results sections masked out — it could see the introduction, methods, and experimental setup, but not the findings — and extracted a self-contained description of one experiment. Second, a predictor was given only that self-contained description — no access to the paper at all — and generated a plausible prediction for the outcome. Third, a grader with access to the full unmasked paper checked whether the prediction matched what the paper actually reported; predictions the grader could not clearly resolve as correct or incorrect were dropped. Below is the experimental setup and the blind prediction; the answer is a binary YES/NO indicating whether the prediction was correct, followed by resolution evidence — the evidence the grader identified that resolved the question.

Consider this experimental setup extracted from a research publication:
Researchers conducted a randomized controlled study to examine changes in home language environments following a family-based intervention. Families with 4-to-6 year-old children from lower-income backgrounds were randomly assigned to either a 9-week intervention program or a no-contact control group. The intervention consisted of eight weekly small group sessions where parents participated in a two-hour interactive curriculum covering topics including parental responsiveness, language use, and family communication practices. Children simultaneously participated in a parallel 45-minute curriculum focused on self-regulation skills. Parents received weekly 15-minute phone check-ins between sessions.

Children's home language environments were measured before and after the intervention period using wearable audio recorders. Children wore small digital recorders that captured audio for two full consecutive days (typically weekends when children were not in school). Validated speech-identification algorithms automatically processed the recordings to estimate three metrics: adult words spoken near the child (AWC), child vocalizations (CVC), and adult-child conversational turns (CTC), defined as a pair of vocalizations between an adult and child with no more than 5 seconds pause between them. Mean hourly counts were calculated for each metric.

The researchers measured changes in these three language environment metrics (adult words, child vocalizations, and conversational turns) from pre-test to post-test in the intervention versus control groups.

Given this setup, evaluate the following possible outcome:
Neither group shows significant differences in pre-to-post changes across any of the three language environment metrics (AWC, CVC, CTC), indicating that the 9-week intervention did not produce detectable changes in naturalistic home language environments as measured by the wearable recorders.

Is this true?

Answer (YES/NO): NO